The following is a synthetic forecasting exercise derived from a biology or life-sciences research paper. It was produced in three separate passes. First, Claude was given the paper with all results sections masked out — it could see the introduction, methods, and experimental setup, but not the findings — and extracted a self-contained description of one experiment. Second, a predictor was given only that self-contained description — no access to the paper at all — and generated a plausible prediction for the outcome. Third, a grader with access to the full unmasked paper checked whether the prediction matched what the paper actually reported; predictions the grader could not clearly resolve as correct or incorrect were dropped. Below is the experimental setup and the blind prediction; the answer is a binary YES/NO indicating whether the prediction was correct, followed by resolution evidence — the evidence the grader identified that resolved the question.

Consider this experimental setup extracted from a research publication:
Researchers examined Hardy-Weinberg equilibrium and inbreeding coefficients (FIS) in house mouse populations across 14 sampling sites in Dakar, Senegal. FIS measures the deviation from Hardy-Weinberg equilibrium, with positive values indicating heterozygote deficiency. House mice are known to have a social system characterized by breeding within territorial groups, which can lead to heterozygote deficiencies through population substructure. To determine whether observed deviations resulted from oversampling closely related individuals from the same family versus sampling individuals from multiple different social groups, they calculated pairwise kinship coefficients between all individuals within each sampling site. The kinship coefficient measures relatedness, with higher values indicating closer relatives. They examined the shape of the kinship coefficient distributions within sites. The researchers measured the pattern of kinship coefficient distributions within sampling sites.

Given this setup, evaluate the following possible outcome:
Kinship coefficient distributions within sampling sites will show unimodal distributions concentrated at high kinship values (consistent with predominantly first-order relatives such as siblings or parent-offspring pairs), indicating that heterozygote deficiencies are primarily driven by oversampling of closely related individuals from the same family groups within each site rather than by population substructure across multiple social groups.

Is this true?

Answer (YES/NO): NO